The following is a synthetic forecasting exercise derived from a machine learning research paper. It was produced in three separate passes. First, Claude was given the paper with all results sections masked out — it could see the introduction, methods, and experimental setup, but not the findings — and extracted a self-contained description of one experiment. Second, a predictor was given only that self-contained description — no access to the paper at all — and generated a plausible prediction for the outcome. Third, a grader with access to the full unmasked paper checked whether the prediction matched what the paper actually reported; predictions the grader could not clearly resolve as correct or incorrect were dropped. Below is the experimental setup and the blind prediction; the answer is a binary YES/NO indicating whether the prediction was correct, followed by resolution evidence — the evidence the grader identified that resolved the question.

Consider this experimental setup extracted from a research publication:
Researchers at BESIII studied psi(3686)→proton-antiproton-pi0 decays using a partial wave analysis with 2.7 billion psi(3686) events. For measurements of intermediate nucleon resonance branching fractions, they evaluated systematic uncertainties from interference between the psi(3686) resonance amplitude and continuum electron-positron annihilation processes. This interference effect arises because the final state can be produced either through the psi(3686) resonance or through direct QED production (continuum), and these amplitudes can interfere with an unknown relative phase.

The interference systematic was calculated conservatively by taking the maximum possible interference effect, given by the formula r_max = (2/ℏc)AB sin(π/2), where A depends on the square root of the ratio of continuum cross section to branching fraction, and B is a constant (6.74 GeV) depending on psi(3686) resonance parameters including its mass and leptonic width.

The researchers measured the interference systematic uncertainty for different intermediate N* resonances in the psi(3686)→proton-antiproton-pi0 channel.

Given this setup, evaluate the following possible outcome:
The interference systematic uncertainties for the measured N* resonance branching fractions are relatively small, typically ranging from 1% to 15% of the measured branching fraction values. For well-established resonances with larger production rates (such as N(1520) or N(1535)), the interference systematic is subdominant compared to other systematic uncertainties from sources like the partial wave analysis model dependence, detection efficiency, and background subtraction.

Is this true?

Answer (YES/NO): NO